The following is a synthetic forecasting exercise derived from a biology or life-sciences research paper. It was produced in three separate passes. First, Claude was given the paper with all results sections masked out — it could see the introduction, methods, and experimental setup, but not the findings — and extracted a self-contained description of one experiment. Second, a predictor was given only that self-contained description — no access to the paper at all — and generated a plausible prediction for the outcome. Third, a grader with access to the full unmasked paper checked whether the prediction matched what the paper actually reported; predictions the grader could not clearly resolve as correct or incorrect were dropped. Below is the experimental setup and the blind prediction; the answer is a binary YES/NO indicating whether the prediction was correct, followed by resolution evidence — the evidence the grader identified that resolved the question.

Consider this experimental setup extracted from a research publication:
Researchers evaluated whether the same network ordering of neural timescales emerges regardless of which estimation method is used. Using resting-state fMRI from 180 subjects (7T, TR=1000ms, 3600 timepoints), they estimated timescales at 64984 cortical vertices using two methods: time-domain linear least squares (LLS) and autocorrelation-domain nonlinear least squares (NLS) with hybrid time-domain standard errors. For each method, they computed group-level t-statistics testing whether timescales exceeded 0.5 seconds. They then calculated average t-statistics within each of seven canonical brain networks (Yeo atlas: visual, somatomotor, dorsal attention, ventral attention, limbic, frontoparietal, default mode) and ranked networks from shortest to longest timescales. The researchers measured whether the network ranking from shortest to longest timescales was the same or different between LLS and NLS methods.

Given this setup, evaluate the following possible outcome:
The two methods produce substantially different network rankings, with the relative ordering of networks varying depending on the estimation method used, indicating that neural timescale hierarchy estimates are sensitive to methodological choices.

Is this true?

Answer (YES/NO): NO